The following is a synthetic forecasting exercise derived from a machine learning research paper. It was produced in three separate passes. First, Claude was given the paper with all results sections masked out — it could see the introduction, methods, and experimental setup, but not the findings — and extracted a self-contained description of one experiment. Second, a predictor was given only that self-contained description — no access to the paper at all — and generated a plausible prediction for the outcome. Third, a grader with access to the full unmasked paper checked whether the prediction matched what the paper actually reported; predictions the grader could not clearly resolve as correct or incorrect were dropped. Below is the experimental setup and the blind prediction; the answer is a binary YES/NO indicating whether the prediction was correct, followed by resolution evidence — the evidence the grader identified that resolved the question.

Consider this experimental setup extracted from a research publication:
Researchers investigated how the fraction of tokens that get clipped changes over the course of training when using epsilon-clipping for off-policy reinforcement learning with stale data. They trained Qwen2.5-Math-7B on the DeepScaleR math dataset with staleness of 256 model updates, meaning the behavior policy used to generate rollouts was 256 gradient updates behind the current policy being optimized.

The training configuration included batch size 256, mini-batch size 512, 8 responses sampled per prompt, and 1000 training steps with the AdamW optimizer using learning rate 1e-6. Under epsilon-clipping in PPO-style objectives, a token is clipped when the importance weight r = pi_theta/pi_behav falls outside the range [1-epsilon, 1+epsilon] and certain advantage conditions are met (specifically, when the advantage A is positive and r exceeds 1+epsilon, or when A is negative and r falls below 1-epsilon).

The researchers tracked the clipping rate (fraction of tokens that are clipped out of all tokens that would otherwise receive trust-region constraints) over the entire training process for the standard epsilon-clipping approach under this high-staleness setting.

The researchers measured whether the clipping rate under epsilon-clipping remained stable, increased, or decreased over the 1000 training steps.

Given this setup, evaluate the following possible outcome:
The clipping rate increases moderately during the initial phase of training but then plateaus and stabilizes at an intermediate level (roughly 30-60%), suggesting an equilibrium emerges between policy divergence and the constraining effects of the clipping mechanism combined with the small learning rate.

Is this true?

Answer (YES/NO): NO